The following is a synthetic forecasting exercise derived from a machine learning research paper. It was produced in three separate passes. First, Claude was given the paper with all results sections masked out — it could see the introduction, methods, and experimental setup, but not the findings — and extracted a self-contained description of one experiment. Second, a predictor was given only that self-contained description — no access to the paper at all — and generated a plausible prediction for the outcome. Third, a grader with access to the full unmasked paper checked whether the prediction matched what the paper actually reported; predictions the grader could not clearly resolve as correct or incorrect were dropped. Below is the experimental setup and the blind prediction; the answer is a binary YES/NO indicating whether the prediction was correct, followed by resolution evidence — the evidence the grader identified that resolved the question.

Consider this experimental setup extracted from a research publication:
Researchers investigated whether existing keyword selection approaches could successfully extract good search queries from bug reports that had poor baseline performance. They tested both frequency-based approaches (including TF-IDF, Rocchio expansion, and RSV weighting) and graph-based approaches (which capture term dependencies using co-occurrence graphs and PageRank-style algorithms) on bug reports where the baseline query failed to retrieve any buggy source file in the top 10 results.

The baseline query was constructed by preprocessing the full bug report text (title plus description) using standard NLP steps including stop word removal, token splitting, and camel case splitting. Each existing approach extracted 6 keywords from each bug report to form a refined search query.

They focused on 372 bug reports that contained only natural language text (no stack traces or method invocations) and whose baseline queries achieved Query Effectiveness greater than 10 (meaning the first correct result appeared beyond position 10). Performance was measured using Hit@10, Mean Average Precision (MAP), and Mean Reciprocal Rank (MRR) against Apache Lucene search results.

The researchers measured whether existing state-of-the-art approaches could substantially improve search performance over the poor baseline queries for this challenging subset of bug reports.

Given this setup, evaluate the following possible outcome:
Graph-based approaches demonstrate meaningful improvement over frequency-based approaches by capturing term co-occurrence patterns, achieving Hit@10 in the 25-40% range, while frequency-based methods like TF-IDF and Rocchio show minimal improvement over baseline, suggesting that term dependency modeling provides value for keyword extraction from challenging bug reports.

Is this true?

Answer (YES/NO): NO